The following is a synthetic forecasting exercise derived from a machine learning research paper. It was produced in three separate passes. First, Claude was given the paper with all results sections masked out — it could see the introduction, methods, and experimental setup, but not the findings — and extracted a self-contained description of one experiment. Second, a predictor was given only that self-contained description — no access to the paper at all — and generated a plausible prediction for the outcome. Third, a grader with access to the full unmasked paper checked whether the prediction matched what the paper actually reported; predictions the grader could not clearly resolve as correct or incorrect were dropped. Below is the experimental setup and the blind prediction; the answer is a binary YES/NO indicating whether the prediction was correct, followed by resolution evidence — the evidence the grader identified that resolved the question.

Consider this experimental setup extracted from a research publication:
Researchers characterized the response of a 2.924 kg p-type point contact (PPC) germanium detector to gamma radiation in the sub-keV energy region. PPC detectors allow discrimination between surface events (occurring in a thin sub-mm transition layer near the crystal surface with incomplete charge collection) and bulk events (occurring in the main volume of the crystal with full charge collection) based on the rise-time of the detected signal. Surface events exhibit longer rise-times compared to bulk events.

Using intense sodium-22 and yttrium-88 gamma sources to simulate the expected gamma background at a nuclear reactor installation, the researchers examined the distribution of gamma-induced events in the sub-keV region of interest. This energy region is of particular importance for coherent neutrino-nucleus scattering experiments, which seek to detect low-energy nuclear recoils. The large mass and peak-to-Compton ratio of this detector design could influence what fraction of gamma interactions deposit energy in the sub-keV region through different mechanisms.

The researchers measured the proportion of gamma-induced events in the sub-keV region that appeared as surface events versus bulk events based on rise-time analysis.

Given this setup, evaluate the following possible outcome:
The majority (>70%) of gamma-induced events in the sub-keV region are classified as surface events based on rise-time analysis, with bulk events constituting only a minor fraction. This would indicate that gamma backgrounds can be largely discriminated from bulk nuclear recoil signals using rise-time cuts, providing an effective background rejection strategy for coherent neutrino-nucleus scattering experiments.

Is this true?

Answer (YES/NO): YES